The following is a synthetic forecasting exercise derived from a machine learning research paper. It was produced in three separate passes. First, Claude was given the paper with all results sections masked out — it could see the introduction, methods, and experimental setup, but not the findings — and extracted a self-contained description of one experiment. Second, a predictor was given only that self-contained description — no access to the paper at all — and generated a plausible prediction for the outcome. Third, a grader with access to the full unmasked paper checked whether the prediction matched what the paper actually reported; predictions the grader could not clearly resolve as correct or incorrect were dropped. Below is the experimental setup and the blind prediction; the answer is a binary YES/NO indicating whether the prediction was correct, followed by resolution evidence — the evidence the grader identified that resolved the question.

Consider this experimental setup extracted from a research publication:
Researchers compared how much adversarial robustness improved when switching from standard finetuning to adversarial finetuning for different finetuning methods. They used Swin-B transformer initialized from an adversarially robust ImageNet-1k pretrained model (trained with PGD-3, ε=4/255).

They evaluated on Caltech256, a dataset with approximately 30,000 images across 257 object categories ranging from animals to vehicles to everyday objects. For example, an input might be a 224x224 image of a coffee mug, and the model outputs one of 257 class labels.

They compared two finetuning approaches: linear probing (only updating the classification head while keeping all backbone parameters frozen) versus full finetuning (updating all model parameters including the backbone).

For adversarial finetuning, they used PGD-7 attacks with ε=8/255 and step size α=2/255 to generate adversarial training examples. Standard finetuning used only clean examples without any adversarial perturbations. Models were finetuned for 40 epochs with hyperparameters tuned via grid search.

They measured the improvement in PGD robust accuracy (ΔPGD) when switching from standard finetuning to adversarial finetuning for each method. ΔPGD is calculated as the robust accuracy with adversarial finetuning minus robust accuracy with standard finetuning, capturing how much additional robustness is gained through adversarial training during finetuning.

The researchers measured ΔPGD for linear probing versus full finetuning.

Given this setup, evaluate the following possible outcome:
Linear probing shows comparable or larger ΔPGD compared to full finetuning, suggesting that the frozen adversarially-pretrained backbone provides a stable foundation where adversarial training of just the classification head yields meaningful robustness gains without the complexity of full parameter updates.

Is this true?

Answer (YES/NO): NO